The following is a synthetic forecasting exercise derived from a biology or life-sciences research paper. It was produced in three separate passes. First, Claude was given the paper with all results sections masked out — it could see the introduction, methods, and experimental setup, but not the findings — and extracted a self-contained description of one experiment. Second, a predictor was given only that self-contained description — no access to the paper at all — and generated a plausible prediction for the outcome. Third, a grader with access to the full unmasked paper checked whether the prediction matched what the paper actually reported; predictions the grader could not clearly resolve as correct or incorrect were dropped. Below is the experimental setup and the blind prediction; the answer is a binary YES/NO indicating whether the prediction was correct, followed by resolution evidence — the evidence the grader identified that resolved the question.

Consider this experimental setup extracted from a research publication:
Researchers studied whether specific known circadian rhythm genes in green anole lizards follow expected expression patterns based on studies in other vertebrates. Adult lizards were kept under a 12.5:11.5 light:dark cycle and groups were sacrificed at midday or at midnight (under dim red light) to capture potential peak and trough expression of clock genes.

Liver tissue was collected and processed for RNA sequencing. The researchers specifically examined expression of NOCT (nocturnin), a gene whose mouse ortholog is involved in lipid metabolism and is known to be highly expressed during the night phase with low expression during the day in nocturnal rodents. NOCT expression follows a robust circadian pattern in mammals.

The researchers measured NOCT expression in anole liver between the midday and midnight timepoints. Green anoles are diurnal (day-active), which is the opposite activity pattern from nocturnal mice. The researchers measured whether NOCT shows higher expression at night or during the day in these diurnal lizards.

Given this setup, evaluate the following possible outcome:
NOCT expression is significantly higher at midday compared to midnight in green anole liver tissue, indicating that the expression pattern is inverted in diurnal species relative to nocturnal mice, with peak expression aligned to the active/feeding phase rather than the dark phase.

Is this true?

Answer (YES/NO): NO